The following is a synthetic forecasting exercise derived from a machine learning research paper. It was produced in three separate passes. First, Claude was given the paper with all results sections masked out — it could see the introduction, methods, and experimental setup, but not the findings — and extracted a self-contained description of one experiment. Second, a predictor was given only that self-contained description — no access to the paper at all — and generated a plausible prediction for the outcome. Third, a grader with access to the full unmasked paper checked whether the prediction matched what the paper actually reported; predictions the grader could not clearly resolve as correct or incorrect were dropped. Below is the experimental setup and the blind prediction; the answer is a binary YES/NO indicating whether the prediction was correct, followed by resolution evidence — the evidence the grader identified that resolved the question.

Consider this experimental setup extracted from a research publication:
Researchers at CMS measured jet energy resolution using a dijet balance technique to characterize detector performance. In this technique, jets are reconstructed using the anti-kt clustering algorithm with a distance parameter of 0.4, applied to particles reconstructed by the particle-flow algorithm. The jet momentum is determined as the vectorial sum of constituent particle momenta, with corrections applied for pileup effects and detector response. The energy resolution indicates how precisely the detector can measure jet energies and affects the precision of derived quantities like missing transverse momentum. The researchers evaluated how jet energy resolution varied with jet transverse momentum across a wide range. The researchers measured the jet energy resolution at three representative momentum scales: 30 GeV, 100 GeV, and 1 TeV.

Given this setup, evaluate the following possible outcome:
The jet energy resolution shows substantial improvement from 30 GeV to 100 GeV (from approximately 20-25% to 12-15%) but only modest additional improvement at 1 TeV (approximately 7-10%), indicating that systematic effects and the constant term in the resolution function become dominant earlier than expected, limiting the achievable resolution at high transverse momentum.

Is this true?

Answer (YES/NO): NO